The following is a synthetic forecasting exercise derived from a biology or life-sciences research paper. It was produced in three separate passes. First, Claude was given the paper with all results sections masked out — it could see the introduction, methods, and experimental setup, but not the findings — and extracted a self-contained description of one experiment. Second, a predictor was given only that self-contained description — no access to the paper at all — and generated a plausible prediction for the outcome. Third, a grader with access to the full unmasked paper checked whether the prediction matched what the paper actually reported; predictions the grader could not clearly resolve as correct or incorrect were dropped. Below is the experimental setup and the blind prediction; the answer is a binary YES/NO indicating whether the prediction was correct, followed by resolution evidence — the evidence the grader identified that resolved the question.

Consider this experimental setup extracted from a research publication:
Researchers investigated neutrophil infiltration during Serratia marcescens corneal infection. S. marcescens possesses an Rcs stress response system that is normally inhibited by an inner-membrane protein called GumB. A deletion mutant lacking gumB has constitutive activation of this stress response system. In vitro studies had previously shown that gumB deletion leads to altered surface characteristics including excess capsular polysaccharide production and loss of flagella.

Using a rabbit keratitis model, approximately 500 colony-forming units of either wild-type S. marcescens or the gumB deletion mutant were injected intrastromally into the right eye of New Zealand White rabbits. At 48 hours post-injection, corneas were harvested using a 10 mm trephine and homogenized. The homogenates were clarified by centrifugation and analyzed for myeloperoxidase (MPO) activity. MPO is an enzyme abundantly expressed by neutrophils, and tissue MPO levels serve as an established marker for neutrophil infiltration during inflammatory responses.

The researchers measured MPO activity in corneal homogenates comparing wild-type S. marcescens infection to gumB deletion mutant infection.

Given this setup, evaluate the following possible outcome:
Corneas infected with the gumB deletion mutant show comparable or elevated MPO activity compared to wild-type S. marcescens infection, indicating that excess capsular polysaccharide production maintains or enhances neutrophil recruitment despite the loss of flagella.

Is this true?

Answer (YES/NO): NO